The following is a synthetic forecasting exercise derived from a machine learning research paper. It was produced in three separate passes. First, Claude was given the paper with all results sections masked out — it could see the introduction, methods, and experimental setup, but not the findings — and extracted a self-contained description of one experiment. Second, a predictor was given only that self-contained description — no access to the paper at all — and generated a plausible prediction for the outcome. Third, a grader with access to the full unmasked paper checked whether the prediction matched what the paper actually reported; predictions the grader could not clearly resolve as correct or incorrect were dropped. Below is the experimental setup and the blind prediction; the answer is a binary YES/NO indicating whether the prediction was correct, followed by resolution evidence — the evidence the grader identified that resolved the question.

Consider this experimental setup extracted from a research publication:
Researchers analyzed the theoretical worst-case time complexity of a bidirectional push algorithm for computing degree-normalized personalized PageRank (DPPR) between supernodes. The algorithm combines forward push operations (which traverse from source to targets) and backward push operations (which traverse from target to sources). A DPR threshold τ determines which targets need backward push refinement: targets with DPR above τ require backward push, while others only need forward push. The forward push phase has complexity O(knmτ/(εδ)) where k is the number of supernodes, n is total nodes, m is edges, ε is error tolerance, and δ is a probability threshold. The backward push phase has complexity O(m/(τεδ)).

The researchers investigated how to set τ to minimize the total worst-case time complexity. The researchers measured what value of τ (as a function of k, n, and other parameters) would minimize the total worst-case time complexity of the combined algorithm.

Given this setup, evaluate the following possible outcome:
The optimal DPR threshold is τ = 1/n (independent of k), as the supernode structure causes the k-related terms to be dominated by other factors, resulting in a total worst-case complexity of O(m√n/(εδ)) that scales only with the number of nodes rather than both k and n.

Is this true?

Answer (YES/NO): NO